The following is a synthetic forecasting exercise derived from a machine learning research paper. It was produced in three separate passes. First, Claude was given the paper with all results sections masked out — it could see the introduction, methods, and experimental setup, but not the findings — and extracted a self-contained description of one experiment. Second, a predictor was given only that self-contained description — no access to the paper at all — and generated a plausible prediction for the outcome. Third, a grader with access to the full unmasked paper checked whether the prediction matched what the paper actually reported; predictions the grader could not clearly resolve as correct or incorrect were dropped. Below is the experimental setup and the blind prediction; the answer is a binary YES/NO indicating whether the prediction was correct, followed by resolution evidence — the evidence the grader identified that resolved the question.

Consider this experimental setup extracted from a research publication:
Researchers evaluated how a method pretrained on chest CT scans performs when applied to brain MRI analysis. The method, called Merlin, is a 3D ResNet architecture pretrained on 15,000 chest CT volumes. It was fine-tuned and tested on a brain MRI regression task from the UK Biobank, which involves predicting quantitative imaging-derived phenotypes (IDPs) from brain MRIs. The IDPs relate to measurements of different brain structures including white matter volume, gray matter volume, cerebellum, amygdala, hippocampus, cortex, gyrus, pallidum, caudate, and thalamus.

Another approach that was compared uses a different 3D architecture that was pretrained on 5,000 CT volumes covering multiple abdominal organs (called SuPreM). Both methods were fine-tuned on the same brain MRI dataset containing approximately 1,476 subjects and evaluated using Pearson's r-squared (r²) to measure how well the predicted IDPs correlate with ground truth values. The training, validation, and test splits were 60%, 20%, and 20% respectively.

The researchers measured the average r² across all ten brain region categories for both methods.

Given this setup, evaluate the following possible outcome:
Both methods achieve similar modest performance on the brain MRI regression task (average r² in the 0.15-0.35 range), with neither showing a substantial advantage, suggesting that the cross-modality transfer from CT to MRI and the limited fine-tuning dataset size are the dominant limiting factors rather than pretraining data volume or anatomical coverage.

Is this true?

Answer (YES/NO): YES